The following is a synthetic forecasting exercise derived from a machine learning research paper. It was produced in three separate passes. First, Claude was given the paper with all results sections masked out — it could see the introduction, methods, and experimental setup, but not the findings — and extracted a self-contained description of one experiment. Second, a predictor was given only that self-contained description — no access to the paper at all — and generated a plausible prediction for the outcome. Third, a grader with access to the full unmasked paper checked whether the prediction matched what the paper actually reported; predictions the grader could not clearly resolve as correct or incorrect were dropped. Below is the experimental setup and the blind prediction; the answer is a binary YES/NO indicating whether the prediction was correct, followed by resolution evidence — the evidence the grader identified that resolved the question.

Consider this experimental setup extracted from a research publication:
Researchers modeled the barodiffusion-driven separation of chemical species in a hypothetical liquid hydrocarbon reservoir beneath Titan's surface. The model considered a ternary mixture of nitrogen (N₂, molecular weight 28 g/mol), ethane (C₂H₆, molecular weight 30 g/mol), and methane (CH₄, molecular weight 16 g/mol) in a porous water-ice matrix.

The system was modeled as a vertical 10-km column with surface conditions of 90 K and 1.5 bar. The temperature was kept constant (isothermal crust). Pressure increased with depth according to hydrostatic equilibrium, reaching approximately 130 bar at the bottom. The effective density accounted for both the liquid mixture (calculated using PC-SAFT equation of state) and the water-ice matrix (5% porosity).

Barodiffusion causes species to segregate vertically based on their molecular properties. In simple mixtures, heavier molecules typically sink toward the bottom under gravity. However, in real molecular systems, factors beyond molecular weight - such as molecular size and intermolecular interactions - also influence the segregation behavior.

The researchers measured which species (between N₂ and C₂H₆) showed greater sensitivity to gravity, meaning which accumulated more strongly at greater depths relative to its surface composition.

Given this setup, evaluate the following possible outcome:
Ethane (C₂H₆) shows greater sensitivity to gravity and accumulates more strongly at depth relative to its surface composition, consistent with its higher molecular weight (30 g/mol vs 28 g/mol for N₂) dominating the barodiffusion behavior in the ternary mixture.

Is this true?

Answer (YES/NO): NO